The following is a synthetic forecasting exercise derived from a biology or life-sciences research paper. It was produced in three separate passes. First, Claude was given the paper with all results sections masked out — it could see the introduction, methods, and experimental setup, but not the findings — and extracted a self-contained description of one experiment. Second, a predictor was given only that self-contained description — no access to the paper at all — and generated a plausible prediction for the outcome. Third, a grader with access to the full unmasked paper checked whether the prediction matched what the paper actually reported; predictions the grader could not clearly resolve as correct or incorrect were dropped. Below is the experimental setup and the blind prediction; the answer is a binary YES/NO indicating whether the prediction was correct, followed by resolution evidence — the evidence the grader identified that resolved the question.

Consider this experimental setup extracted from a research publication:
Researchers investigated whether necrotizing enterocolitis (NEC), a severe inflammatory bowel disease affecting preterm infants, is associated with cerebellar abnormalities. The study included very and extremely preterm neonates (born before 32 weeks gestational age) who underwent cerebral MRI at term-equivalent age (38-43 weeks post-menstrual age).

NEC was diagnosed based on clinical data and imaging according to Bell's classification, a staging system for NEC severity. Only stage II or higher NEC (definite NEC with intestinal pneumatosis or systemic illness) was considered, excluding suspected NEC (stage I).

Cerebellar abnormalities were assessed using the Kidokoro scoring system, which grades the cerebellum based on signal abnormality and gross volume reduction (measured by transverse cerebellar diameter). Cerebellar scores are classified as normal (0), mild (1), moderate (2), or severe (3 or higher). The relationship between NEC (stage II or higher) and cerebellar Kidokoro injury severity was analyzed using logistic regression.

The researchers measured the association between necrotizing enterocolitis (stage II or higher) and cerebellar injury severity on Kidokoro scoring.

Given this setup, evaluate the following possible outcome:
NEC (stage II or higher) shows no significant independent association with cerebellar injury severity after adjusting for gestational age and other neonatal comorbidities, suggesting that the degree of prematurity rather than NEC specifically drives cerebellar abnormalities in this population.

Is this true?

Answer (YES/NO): NO